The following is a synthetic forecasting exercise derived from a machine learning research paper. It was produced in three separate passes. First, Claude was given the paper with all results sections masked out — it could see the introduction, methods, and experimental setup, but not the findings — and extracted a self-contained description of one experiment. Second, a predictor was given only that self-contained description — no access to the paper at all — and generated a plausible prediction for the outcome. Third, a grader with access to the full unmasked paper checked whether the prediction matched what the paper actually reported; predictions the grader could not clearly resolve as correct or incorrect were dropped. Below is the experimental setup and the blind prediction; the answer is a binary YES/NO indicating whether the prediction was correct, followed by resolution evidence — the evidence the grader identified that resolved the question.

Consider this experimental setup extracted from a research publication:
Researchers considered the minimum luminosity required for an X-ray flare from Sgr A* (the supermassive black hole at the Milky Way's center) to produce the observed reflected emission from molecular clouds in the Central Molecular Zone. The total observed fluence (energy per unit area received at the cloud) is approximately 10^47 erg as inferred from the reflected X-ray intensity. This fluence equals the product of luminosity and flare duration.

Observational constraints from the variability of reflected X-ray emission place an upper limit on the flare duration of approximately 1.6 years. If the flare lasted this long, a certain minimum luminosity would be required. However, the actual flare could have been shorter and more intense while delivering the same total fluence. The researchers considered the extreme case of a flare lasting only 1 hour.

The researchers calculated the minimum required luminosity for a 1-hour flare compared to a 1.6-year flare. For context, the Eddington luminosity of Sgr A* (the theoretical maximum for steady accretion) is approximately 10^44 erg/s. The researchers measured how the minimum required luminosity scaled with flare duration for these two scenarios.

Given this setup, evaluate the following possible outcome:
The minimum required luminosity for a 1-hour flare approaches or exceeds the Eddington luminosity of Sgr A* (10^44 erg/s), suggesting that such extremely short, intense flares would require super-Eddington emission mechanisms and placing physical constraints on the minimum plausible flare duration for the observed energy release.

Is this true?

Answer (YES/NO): YES